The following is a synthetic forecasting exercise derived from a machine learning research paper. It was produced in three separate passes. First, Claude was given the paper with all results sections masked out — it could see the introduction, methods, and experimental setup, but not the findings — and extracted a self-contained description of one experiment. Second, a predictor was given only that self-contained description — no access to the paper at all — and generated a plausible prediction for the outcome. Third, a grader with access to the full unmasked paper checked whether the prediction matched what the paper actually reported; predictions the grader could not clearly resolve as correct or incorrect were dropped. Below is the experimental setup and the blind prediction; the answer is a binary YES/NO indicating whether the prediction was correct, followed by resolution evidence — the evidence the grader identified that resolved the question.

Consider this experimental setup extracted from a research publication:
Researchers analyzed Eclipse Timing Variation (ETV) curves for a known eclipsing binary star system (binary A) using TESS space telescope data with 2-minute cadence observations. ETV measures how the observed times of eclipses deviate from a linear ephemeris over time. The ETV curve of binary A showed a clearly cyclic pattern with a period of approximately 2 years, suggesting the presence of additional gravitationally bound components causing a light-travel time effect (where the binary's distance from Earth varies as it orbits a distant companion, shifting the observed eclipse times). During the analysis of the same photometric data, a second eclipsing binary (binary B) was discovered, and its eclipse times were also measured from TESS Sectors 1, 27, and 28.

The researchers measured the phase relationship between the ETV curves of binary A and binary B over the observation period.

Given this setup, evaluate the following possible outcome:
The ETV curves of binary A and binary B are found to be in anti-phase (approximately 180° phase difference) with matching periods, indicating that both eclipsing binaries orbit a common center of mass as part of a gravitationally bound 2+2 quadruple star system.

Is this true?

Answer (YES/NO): YES